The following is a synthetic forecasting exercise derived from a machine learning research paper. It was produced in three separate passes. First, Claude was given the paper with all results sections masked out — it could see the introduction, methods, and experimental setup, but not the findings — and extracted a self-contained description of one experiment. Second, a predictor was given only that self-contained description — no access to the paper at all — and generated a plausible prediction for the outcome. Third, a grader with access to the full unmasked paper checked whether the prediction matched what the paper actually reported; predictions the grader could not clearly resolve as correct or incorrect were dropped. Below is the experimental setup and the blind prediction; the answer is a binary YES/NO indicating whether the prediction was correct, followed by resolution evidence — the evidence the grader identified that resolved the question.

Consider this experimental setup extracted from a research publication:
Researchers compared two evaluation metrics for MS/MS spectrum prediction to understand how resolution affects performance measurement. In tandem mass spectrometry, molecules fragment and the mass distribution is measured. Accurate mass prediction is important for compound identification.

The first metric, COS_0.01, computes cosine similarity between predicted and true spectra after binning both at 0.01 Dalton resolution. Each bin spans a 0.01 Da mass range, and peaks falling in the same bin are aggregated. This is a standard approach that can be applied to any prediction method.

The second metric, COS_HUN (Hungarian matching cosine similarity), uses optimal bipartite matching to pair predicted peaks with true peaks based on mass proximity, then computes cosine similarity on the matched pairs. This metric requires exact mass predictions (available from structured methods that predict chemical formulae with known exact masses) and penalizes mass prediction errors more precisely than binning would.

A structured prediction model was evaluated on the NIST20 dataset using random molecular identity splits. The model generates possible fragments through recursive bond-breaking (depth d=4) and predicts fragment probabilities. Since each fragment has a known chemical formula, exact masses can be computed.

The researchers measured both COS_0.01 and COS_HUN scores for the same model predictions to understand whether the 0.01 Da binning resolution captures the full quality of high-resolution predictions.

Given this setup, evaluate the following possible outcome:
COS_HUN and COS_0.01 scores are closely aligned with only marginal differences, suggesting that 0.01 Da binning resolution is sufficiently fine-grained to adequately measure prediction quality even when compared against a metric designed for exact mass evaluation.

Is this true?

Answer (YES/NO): NO